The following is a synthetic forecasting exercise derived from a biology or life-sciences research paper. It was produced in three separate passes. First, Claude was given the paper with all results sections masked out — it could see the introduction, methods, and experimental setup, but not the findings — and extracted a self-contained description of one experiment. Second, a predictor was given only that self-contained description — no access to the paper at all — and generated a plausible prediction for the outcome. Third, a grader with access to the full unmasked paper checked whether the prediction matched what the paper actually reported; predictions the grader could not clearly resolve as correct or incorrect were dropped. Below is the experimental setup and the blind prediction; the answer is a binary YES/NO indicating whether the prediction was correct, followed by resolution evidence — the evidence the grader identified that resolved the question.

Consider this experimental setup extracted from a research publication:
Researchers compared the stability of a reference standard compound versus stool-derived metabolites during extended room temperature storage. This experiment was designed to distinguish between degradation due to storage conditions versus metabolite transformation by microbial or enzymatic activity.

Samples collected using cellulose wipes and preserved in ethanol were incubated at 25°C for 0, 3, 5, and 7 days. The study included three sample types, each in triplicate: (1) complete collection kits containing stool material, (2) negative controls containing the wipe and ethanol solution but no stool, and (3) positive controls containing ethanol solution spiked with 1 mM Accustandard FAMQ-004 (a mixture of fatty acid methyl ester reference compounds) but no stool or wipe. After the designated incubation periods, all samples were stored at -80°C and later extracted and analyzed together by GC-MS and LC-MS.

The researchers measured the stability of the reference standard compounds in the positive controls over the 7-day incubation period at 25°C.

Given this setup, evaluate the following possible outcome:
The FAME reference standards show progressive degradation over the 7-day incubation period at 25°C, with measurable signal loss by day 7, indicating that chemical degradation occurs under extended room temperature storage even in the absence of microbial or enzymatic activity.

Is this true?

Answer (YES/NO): NO